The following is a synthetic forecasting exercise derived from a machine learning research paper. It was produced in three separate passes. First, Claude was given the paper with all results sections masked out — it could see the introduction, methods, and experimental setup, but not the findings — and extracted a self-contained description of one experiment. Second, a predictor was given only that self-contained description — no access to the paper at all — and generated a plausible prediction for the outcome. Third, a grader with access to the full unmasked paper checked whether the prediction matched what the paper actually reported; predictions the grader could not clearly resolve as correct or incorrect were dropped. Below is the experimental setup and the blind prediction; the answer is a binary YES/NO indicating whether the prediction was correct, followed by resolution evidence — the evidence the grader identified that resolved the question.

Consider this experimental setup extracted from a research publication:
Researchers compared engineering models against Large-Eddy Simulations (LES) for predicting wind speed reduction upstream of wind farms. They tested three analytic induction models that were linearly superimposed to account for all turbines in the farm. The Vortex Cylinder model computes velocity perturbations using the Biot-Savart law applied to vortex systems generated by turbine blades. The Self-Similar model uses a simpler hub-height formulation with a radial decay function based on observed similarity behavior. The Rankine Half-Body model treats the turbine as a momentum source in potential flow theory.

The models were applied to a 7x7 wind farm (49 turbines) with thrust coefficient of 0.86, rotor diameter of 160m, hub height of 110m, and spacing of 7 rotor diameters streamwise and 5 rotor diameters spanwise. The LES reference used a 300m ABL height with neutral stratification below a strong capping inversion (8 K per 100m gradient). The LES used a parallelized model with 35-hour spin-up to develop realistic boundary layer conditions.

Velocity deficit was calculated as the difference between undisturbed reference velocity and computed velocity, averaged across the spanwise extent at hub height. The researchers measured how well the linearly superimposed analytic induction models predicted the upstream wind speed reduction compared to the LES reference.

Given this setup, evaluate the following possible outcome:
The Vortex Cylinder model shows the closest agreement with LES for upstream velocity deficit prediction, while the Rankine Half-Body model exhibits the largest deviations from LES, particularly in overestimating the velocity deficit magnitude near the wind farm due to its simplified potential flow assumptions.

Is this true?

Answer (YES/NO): NO